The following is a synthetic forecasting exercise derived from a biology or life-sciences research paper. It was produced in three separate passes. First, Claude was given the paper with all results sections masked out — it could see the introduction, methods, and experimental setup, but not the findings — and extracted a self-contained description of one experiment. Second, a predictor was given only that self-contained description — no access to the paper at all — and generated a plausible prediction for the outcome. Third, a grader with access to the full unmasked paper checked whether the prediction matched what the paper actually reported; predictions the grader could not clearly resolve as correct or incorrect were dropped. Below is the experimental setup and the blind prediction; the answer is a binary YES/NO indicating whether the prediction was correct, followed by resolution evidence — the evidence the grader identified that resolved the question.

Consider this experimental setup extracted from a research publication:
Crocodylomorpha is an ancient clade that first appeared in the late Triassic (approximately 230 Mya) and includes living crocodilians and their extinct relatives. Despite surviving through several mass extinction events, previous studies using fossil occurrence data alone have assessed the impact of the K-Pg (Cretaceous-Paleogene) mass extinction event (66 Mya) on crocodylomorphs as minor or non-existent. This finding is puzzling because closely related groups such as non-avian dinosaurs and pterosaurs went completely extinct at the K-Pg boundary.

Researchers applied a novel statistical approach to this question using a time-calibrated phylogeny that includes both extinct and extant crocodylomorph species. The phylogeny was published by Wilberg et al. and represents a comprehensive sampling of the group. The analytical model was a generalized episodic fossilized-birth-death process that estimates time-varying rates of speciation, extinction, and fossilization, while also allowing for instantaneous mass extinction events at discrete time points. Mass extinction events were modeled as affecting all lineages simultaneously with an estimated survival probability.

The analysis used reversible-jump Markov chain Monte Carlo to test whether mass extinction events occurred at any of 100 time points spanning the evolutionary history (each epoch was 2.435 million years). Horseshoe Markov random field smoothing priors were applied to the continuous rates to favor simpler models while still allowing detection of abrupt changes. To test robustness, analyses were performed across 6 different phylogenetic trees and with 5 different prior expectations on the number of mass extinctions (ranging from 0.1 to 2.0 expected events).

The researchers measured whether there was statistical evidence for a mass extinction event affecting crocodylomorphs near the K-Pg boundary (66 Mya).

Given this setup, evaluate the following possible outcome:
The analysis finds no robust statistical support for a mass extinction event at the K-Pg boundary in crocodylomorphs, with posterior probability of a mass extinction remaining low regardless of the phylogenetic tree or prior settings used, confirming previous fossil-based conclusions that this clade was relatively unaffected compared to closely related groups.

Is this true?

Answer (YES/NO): NO